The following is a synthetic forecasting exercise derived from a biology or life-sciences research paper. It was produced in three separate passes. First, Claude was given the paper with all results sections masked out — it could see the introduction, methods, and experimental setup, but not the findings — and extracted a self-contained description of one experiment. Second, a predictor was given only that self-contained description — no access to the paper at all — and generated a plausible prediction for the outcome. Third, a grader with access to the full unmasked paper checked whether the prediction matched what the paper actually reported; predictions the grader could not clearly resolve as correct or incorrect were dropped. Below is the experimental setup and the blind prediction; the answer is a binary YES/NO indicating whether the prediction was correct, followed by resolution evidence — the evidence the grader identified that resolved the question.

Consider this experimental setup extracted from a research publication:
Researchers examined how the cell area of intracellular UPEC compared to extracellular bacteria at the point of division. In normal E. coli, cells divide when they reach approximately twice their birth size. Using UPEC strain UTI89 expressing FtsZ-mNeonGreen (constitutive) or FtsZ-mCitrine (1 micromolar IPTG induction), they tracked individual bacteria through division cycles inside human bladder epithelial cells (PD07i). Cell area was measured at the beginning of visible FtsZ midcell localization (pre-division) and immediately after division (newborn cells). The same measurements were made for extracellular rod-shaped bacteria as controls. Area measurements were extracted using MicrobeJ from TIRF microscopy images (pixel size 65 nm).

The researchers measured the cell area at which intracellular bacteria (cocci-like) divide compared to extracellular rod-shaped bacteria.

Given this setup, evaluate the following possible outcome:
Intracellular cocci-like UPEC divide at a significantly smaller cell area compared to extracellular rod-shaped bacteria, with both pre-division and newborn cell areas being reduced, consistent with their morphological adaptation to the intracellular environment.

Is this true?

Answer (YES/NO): YES